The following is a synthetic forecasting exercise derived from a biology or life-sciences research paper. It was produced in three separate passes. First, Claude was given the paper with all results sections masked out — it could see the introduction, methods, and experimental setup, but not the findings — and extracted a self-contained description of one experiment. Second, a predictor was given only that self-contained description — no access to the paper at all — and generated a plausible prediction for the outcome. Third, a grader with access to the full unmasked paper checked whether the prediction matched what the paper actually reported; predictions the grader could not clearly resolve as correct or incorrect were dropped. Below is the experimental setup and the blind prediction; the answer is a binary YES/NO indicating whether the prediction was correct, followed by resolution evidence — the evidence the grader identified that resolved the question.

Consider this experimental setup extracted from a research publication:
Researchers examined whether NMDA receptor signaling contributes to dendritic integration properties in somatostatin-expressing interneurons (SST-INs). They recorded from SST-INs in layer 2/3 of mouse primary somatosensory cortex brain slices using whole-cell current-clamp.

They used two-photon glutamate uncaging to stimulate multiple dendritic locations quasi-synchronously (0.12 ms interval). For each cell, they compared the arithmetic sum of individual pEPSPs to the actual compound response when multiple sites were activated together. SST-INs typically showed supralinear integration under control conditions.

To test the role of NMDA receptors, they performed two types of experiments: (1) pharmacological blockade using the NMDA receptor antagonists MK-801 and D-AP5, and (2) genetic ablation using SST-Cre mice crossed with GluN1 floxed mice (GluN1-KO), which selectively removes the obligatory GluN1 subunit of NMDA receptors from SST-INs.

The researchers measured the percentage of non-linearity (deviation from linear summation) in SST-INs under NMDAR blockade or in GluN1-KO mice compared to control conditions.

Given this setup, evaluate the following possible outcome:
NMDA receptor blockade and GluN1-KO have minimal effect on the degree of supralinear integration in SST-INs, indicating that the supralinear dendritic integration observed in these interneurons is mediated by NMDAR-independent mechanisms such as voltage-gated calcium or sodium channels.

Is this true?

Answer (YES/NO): NO